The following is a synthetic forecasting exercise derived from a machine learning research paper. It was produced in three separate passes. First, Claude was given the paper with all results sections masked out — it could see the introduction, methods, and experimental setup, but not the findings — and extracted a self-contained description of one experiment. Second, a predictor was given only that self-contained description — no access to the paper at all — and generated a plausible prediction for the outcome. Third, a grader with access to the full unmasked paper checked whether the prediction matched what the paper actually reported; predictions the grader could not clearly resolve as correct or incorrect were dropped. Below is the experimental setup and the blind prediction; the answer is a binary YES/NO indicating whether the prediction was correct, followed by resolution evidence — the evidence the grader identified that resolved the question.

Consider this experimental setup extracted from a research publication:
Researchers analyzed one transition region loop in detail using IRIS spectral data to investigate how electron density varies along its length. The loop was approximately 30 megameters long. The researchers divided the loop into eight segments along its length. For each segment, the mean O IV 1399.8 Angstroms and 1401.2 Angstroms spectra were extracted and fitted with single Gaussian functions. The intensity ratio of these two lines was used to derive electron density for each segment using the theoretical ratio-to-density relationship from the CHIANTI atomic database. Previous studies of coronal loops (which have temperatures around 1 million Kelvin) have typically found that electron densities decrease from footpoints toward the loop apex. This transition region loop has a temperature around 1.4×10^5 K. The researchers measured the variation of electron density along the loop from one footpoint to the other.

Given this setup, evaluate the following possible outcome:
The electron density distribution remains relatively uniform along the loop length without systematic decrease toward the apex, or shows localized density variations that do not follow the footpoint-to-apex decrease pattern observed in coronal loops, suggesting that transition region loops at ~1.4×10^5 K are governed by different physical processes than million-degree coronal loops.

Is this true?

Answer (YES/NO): YES